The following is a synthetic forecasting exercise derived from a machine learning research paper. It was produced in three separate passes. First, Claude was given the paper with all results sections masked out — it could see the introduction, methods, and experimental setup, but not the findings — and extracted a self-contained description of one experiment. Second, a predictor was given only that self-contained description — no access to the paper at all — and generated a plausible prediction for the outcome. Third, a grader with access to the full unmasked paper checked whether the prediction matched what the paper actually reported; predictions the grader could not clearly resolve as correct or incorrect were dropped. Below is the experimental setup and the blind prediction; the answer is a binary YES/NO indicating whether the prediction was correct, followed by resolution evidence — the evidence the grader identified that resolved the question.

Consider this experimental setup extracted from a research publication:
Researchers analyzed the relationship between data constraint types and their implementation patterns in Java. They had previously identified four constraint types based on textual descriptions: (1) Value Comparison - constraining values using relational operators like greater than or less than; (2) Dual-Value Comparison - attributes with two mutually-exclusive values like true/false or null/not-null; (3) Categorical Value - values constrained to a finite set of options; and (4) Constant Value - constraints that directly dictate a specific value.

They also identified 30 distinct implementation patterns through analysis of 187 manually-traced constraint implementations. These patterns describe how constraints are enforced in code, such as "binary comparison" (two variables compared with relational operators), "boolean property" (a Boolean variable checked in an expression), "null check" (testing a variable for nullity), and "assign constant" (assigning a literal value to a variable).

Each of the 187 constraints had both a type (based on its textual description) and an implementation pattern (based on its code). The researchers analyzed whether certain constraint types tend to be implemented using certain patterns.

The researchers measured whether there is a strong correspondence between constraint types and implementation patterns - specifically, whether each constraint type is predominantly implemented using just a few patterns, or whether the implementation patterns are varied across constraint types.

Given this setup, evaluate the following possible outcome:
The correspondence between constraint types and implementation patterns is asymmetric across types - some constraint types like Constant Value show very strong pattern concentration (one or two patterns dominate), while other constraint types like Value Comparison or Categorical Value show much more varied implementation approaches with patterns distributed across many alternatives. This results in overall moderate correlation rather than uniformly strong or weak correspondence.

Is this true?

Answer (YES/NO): NO